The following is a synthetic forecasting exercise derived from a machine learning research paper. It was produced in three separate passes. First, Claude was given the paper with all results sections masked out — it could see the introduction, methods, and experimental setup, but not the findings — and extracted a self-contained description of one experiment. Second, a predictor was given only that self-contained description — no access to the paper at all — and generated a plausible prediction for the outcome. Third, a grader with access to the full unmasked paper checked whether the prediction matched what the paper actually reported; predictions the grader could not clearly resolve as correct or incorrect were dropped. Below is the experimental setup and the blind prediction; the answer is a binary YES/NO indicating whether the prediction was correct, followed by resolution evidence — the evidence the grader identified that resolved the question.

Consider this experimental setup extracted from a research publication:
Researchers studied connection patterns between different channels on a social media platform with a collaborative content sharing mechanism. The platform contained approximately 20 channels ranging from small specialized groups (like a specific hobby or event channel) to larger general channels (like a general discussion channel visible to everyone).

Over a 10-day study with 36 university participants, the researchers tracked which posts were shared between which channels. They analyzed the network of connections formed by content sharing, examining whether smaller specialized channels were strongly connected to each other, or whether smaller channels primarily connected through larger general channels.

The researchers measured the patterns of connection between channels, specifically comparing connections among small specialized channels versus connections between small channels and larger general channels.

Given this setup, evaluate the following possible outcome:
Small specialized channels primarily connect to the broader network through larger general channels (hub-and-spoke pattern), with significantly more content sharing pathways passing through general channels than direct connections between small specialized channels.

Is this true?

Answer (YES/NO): YES